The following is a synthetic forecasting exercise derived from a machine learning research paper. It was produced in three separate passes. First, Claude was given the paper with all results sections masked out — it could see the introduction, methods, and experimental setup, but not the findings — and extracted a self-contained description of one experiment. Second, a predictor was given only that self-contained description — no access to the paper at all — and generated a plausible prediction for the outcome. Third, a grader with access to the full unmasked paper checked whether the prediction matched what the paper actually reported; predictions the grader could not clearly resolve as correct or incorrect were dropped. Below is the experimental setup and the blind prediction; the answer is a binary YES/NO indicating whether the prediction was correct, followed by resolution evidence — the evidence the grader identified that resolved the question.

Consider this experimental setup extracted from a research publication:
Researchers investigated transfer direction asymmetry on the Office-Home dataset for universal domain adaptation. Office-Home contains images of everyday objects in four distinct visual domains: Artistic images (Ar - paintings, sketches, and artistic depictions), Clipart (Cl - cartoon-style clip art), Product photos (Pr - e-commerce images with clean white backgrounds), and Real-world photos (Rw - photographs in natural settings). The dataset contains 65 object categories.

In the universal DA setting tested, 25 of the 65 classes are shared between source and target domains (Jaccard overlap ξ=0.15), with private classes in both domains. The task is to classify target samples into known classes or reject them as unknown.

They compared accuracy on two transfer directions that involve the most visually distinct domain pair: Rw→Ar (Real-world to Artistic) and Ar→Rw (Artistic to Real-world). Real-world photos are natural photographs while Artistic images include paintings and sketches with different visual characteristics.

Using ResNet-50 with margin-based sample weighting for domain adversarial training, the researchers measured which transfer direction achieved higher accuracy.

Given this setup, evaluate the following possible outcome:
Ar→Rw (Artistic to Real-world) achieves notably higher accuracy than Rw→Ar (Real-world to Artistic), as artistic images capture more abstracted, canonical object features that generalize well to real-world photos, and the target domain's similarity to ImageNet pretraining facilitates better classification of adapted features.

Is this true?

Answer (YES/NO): YES